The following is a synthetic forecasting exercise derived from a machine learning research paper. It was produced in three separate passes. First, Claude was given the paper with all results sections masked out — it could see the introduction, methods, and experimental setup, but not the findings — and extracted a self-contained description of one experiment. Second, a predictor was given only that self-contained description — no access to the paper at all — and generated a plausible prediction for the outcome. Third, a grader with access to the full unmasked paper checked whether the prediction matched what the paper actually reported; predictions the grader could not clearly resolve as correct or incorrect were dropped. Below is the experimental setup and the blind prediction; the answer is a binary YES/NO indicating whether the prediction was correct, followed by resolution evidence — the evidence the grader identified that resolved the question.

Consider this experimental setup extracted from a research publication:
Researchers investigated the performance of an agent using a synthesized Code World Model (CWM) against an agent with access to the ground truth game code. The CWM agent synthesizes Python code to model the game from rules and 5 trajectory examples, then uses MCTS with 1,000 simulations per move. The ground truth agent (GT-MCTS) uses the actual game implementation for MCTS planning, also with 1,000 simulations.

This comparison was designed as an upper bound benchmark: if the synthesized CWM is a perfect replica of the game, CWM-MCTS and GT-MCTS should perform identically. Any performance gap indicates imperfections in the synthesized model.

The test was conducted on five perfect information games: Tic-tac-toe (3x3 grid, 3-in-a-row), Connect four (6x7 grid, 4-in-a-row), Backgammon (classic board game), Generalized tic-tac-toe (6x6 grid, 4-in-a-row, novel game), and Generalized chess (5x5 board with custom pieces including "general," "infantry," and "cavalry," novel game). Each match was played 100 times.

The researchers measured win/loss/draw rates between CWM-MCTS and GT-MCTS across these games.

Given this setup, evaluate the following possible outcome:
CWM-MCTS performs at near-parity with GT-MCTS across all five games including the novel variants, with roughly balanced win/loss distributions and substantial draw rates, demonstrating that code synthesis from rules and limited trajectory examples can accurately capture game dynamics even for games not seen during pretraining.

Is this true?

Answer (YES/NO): YES